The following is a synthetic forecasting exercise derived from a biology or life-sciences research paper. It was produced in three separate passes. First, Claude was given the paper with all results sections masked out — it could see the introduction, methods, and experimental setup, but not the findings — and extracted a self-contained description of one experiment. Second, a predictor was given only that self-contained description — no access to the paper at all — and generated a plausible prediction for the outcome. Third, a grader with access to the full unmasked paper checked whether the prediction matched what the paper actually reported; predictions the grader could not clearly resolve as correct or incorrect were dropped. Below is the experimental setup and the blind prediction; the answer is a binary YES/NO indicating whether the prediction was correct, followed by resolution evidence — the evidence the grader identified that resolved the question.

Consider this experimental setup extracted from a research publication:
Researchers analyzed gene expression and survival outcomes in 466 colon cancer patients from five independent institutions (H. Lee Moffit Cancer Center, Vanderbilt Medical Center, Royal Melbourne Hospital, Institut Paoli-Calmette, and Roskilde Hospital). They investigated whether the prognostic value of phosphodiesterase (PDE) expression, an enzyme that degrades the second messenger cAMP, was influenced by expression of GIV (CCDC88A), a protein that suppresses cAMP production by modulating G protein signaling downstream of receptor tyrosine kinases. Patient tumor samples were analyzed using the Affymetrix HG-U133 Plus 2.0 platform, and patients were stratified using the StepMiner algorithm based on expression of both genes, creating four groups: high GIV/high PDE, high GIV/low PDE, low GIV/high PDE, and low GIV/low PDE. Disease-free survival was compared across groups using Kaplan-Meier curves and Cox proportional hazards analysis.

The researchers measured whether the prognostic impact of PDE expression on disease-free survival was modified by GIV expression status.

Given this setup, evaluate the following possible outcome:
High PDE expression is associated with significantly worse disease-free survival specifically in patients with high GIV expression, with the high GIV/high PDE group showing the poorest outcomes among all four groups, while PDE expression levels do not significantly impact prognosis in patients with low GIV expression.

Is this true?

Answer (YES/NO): NO